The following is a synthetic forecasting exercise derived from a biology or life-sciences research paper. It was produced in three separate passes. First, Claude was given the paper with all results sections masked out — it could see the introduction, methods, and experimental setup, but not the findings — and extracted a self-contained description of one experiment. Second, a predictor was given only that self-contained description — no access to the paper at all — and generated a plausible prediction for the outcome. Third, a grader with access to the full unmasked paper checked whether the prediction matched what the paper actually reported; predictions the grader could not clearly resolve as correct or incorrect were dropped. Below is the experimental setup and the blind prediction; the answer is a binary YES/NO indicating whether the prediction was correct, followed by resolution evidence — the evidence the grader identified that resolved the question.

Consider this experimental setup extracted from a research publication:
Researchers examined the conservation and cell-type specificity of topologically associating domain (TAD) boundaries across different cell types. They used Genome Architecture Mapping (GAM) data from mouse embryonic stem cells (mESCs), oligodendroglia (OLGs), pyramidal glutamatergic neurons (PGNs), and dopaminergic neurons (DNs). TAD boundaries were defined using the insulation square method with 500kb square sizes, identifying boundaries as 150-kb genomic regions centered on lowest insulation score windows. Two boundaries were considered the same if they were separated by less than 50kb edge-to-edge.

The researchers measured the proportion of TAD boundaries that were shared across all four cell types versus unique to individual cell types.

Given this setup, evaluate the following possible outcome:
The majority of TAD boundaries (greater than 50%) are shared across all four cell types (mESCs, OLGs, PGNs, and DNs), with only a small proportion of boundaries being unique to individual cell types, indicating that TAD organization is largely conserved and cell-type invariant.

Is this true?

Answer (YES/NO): NO